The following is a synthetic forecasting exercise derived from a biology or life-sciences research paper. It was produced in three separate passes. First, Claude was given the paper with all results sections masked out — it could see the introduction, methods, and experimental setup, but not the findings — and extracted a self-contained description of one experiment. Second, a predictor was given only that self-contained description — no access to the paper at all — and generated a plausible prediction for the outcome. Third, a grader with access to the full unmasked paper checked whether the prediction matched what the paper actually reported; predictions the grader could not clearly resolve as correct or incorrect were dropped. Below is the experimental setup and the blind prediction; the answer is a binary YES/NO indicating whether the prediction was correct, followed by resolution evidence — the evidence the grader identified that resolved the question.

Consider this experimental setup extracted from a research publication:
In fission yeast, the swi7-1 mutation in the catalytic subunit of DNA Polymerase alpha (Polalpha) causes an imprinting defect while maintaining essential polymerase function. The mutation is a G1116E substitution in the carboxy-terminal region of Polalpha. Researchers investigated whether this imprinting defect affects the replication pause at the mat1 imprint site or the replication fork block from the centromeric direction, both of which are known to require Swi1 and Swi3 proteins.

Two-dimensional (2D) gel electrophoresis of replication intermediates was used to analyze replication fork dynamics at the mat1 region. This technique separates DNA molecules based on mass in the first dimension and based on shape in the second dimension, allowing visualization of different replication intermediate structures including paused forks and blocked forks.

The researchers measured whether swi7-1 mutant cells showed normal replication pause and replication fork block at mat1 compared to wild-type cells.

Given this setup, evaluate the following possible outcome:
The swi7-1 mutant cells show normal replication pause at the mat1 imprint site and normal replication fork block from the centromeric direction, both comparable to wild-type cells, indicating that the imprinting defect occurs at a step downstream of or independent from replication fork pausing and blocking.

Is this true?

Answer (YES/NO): YES